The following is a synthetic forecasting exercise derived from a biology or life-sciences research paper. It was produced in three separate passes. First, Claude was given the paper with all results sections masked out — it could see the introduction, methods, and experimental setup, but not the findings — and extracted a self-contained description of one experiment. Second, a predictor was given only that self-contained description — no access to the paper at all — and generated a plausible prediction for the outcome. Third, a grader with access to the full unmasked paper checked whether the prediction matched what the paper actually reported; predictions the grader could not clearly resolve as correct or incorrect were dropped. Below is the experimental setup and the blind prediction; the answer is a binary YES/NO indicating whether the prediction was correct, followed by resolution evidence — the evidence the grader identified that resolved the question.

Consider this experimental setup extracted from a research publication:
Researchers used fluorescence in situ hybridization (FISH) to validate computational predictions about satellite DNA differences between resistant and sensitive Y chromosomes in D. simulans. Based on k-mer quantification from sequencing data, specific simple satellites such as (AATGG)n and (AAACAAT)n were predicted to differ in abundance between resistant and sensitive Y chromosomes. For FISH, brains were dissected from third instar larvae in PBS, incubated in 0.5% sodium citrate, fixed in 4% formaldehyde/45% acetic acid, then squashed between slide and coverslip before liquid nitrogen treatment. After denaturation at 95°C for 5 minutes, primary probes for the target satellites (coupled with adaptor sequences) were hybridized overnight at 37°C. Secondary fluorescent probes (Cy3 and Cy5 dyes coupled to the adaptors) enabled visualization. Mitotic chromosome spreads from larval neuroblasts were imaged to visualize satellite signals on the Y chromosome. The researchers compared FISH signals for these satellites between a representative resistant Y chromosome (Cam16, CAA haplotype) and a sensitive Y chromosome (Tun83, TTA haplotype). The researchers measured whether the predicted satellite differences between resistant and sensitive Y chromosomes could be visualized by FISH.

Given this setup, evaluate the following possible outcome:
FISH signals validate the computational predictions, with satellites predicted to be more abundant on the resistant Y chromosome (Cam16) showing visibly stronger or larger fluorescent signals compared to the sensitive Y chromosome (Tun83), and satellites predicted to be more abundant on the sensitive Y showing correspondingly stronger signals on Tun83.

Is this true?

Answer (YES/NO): NO